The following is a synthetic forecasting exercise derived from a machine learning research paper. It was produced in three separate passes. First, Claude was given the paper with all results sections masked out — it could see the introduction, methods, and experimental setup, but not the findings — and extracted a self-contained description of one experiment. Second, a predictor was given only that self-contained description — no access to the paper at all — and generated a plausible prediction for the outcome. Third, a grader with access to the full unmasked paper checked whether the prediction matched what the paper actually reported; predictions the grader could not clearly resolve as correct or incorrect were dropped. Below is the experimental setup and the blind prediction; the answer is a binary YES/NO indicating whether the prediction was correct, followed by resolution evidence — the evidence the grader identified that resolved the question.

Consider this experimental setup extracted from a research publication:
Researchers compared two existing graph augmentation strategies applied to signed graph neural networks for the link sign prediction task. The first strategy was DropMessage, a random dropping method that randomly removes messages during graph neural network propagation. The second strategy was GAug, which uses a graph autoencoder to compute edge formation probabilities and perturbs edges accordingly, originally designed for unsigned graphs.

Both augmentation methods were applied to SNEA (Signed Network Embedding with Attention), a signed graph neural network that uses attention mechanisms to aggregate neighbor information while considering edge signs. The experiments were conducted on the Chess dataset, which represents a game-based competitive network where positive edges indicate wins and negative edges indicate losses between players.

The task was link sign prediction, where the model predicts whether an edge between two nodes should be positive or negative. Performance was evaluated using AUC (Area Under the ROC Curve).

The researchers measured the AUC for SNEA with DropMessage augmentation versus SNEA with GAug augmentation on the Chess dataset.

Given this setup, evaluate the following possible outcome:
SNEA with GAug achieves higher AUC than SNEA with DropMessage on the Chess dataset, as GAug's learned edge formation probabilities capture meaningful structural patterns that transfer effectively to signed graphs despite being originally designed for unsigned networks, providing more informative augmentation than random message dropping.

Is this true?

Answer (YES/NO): YES